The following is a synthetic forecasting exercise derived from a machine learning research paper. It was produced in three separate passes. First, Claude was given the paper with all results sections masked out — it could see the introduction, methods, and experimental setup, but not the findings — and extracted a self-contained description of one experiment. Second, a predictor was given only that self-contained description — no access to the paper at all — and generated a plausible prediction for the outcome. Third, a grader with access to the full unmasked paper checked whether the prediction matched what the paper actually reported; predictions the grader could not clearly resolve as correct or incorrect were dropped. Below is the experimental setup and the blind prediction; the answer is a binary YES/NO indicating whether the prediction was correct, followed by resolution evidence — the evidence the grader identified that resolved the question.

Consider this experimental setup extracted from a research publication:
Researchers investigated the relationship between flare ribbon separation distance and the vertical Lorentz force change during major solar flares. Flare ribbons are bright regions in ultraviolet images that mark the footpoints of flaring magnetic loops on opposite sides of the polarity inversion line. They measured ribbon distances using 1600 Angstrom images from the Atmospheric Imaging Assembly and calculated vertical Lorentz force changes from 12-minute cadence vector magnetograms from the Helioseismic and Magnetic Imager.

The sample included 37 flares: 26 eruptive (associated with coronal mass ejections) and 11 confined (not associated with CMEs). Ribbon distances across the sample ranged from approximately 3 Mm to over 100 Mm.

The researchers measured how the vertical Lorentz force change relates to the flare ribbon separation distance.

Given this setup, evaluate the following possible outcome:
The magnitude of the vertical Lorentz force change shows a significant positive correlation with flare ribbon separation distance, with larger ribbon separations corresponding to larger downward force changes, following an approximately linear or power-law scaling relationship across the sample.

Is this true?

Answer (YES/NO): NO